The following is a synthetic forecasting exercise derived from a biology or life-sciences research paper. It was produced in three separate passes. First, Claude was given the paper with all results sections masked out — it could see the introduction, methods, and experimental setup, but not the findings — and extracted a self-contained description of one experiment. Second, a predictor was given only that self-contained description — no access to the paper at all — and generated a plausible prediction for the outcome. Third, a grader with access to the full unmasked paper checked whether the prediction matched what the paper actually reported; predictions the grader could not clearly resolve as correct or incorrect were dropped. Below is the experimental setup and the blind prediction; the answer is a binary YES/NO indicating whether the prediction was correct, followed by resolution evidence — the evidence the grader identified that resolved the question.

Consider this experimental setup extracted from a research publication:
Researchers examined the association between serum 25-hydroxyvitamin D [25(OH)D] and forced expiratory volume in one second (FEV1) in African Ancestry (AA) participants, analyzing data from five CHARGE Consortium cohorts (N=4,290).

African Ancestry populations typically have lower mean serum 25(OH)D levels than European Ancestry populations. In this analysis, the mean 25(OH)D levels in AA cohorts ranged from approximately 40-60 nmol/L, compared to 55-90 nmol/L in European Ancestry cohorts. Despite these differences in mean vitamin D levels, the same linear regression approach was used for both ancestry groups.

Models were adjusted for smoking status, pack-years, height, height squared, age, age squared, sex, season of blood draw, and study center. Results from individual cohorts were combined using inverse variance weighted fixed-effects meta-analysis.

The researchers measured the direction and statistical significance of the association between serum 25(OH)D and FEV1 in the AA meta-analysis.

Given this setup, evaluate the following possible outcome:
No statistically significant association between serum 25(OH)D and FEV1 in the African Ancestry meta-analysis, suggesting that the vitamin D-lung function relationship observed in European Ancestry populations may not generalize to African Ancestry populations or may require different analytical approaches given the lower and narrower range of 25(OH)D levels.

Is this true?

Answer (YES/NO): NO